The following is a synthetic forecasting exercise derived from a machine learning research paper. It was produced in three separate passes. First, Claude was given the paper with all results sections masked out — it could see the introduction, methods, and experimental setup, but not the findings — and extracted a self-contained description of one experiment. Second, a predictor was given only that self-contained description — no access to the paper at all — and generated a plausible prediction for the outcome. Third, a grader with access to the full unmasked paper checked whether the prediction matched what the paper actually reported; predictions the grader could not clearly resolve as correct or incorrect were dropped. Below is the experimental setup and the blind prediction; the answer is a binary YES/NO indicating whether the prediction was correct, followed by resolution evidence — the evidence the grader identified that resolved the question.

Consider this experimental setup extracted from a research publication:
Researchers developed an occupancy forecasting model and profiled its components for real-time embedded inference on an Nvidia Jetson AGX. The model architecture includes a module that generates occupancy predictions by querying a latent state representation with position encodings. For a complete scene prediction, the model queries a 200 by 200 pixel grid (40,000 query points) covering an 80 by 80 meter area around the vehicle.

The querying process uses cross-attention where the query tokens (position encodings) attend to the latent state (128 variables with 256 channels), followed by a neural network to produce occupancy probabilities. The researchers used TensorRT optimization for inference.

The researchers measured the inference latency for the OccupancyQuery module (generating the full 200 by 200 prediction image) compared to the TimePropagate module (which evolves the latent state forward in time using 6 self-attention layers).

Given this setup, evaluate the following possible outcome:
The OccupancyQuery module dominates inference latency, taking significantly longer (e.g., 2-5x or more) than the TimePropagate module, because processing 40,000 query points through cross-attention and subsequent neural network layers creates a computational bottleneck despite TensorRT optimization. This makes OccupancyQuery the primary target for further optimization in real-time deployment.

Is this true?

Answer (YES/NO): YES